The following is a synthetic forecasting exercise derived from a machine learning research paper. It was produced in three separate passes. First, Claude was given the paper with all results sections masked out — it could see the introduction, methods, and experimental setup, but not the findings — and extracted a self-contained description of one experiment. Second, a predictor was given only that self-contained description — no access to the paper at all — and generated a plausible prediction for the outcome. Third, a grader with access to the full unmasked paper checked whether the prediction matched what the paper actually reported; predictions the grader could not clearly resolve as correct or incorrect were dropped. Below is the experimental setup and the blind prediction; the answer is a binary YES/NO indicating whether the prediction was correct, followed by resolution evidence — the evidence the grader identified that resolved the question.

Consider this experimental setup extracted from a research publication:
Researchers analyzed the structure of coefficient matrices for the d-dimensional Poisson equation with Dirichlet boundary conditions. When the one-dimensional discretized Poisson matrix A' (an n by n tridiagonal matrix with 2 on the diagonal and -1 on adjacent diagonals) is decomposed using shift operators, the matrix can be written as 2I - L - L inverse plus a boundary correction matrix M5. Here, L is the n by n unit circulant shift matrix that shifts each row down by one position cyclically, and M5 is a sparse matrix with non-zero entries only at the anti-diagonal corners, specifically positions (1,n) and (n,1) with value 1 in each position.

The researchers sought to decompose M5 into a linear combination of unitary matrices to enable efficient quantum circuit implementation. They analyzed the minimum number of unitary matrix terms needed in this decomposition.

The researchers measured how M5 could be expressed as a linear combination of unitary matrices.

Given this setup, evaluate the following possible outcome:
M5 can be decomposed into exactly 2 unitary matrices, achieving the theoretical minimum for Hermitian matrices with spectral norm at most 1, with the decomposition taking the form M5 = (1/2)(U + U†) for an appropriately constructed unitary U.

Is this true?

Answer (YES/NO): NO